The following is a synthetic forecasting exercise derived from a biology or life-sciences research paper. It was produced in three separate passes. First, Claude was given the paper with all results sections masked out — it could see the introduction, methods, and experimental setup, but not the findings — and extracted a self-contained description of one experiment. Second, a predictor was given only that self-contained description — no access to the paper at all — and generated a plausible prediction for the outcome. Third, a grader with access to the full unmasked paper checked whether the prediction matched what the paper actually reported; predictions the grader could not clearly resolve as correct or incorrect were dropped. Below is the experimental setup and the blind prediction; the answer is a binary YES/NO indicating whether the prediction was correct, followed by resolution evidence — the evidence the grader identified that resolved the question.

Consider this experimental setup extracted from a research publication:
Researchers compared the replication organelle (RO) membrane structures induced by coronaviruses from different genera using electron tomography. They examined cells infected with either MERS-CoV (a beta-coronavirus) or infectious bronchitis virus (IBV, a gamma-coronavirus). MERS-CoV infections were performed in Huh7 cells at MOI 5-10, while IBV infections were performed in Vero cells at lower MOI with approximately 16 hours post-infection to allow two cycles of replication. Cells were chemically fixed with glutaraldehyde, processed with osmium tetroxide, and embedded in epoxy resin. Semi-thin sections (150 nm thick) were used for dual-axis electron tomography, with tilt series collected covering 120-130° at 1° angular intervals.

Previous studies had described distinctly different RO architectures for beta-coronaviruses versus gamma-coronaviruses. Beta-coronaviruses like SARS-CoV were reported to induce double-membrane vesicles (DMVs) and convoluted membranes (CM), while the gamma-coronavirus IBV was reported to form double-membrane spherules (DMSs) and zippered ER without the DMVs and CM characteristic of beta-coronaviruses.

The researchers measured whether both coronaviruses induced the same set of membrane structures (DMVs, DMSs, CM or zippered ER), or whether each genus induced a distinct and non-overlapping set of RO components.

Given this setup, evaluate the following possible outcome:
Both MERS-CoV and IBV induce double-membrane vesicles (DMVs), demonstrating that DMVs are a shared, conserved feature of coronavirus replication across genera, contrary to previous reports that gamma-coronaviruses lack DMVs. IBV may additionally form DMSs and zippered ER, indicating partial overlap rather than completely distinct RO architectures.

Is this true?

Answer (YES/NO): NO